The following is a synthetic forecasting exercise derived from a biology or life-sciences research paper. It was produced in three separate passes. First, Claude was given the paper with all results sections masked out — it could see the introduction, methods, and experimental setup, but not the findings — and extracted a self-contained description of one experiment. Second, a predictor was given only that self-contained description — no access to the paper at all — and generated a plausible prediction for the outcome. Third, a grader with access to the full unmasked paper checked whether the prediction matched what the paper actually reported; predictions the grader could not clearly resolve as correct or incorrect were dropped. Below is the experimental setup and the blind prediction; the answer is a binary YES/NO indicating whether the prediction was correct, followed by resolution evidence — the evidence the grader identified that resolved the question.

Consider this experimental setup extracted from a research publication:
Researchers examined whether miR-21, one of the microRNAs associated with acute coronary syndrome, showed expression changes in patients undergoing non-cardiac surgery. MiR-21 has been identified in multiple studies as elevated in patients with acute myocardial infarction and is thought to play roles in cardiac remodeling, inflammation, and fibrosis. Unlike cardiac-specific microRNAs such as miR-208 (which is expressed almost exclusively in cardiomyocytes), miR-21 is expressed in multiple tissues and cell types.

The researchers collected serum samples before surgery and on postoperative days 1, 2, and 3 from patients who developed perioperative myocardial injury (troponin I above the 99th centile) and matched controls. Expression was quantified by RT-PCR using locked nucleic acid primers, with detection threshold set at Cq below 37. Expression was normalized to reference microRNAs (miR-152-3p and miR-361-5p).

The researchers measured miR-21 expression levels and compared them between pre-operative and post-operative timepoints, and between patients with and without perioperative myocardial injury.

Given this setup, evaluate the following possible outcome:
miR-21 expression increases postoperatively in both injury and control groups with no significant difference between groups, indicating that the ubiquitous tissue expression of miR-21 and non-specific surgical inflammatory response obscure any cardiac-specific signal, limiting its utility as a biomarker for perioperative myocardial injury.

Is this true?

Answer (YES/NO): NO